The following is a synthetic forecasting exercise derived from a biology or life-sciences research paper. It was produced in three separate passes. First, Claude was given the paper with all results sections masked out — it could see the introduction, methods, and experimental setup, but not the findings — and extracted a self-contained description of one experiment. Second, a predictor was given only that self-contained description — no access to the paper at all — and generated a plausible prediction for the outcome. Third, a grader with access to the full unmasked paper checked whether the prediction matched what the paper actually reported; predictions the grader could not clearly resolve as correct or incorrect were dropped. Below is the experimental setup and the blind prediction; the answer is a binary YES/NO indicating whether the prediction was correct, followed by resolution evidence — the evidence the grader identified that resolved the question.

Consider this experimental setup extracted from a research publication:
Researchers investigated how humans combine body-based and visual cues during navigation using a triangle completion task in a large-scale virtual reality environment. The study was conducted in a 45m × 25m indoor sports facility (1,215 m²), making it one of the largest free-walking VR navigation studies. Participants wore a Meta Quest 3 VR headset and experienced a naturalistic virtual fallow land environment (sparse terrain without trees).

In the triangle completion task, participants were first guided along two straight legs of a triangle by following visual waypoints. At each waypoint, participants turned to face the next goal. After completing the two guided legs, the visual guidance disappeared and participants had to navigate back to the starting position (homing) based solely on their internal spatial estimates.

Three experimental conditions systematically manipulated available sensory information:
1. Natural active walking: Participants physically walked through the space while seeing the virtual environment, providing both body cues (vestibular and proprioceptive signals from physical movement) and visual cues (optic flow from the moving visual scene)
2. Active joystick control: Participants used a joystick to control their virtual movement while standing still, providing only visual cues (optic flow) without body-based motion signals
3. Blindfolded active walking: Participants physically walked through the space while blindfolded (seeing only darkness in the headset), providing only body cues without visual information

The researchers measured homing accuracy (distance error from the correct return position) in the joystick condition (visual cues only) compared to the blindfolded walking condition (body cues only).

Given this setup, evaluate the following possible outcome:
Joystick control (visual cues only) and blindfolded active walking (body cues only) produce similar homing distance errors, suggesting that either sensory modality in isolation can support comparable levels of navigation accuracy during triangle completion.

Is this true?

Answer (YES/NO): NO